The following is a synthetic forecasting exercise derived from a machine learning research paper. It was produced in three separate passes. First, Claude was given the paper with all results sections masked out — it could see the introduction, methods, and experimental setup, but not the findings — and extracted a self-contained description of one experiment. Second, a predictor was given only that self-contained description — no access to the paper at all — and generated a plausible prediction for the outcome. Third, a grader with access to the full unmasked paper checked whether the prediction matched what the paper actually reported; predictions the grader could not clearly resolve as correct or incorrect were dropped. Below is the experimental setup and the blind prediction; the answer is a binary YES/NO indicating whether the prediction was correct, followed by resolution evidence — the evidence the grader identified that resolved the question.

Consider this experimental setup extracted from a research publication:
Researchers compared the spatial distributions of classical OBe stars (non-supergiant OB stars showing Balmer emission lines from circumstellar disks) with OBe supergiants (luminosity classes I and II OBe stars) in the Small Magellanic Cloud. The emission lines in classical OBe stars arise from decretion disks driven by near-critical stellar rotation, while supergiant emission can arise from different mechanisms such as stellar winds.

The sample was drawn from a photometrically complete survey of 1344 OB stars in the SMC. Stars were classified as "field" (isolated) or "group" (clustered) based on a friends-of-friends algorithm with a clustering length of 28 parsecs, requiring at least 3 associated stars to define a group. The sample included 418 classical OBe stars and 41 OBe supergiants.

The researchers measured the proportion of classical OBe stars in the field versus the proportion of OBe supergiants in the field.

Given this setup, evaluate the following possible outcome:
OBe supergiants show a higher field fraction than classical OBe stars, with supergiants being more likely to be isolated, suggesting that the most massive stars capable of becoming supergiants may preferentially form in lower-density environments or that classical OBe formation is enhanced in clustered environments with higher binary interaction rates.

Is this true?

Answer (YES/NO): NO